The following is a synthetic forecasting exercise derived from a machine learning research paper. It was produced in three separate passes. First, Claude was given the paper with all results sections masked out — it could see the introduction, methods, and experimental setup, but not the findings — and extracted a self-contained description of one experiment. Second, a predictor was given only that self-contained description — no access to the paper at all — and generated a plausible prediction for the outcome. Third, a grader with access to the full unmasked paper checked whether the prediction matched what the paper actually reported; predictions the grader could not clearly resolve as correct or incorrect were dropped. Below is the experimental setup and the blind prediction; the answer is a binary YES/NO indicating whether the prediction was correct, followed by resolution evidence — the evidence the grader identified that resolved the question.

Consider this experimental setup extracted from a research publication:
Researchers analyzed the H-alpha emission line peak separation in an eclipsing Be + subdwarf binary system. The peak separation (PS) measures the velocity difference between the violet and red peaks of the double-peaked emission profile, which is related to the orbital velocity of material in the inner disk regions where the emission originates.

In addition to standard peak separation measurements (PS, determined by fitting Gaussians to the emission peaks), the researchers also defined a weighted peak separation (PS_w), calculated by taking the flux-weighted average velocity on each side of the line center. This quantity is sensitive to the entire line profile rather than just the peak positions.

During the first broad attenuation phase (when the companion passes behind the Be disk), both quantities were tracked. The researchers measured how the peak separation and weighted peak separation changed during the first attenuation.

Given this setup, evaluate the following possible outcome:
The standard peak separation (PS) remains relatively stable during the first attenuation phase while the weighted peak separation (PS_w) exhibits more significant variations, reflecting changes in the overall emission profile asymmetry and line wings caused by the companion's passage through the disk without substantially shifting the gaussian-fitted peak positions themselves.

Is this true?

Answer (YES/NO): NO